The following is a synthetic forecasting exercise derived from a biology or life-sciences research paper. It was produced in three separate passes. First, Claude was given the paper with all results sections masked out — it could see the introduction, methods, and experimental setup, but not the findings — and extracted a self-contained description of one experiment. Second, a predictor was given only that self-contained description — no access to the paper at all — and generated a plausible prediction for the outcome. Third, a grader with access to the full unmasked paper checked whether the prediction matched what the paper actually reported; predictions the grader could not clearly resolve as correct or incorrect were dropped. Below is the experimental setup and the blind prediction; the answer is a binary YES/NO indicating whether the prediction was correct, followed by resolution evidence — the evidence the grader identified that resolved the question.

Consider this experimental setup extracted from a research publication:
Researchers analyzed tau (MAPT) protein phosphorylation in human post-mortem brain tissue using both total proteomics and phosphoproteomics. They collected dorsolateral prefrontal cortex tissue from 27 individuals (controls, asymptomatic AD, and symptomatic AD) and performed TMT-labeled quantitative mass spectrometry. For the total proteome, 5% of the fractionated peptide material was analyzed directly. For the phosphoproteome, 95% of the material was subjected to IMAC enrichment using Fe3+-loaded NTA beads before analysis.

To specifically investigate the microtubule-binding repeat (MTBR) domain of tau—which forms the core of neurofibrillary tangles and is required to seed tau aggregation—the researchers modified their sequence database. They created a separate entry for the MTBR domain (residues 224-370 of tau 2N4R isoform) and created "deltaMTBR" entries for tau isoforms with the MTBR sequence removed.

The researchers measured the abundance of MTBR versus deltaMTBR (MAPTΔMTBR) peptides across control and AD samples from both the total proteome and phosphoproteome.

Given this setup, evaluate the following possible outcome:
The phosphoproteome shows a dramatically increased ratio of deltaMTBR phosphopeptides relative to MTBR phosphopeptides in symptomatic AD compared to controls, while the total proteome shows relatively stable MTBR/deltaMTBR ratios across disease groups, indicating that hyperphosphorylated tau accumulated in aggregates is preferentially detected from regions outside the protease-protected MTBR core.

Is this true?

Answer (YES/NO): NO